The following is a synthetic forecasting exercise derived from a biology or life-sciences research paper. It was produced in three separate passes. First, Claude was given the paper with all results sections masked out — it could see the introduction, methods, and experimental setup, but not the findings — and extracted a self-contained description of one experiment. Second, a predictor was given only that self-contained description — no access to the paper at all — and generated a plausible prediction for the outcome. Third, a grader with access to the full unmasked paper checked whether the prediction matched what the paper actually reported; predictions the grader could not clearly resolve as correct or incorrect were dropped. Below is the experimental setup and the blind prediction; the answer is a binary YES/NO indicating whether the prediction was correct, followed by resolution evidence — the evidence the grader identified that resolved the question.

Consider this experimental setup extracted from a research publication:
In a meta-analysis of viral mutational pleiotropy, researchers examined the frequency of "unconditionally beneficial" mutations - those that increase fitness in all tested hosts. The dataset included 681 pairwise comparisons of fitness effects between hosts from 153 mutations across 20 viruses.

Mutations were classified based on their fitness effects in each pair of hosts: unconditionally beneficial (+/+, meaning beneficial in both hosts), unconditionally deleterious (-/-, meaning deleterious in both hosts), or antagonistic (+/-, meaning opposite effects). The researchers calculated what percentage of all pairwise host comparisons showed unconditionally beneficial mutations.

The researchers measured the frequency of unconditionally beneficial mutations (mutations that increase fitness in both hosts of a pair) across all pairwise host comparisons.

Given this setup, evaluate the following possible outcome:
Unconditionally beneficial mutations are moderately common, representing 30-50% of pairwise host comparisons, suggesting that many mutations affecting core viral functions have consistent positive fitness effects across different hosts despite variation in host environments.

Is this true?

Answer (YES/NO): NO